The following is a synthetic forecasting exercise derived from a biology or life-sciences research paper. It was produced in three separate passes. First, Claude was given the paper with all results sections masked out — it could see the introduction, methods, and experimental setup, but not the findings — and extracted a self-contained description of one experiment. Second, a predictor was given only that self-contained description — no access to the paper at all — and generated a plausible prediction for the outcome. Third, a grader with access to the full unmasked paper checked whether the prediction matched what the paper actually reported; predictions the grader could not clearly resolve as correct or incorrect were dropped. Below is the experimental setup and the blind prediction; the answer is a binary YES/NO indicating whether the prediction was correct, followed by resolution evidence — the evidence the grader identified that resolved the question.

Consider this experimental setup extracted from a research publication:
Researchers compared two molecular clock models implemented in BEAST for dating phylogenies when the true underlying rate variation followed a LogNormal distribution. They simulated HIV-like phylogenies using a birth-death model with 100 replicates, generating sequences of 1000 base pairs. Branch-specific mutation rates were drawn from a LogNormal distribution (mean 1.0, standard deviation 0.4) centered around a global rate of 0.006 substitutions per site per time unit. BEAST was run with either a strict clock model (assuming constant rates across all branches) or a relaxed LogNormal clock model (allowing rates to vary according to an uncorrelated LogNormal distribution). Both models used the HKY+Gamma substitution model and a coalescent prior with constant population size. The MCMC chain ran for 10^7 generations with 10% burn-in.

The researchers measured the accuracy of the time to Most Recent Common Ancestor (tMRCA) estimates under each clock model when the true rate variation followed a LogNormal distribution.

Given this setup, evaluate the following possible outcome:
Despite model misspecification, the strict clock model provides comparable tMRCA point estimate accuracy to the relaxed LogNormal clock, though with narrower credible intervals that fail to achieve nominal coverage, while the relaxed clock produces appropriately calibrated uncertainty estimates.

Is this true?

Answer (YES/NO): NO